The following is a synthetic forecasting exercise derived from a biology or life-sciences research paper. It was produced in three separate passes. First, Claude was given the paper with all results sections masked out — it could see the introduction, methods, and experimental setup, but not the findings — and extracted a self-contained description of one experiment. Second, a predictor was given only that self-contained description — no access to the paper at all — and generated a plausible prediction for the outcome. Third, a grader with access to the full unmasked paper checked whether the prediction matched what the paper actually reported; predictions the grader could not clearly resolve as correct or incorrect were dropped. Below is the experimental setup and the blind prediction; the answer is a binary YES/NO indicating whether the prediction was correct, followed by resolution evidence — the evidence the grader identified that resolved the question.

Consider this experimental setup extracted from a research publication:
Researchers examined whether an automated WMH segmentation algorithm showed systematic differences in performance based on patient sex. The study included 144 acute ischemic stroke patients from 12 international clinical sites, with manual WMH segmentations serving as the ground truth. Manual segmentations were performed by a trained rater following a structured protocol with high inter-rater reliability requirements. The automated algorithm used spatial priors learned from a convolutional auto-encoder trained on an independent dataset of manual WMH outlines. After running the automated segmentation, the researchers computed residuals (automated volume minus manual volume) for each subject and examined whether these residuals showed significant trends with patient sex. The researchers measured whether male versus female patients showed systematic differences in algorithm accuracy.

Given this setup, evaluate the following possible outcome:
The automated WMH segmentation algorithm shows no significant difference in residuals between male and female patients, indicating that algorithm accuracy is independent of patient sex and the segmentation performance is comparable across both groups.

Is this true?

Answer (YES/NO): YES